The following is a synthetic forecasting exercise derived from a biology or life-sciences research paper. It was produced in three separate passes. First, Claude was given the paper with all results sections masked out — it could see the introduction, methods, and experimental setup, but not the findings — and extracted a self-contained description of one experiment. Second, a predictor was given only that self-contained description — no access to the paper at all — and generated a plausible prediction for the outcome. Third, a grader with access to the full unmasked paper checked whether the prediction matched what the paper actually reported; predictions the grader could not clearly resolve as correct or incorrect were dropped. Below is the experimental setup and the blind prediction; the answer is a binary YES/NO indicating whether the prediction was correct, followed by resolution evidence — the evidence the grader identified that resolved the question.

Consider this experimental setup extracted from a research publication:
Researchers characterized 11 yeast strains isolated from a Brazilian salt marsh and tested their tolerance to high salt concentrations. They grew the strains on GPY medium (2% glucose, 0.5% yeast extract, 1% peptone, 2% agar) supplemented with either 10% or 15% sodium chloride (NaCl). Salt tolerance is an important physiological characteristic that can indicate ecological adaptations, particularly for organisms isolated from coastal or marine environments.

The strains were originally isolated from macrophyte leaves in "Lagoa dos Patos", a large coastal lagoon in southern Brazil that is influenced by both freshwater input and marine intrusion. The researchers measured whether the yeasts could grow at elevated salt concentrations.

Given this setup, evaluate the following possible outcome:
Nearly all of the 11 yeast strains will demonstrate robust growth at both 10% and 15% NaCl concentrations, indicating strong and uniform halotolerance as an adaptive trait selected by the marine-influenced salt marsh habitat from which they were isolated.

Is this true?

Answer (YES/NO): NO